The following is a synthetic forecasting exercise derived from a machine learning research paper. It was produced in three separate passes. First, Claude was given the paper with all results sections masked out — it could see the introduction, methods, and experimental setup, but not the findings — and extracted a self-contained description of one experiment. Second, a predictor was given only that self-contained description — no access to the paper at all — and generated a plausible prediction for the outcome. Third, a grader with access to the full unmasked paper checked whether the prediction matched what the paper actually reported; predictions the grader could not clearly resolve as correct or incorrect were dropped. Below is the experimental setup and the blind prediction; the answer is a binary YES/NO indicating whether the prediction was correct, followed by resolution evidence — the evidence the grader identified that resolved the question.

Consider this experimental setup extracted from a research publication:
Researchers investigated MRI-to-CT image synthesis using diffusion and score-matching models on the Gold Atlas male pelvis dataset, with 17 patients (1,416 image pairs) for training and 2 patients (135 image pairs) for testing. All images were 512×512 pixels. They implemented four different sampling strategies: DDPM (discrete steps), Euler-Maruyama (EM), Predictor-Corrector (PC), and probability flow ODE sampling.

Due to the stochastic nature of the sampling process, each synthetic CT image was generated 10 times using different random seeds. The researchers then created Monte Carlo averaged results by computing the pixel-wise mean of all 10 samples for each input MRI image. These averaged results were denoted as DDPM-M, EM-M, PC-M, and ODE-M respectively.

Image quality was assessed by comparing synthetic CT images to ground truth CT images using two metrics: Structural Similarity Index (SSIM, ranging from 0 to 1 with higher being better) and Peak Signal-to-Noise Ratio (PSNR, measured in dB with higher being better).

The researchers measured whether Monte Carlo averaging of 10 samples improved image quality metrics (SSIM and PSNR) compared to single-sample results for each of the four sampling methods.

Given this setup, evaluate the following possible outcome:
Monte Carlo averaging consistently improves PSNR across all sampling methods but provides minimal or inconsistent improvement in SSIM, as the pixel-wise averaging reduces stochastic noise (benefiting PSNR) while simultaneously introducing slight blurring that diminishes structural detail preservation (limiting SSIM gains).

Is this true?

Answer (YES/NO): NO